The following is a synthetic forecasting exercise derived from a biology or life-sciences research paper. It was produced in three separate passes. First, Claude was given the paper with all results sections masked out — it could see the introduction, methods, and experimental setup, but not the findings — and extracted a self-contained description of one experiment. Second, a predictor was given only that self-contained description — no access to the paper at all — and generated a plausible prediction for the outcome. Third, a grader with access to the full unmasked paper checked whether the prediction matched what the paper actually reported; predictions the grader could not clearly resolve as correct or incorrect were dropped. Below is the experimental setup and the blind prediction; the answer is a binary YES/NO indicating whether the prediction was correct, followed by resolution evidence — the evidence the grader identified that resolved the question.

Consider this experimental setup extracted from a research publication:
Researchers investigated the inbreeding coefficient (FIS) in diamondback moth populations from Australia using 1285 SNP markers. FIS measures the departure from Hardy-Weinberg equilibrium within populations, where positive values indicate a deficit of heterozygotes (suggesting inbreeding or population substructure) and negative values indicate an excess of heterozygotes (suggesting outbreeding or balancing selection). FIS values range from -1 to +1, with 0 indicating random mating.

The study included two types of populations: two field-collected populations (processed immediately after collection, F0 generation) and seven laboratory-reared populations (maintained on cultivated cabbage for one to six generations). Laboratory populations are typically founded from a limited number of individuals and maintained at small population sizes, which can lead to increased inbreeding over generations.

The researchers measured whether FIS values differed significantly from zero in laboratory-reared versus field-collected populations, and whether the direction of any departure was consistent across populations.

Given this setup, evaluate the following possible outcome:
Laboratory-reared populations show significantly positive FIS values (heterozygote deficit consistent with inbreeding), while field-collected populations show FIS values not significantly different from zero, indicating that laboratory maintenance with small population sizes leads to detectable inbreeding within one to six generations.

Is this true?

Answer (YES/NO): NO